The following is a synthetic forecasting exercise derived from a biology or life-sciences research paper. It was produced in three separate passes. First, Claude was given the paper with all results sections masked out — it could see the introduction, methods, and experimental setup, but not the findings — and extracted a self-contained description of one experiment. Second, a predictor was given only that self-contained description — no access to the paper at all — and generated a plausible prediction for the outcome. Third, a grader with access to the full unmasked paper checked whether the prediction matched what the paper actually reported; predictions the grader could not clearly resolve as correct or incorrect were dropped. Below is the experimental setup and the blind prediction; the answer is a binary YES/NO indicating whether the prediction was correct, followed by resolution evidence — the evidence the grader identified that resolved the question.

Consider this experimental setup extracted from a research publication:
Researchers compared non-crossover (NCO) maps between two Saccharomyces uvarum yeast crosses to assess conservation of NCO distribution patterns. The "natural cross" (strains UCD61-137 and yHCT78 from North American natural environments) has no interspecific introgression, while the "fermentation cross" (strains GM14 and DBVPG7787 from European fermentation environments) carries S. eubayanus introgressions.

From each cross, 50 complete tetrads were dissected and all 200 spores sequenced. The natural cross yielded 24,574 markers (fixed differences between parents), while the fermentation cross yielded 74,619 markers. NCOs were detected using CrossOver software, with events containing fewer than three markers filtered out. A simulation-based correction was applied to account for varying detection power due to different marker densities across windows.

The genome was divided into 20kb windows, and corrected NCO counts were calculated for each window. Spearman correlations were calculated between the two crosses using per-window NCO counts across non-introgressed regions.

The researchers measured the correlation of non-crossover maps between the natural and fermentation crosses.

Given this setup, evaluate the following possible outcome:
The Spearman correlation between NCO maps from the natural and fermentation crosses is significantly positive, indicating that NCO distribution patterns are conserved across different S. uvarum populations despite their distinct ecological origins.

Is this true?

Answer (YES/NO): NO